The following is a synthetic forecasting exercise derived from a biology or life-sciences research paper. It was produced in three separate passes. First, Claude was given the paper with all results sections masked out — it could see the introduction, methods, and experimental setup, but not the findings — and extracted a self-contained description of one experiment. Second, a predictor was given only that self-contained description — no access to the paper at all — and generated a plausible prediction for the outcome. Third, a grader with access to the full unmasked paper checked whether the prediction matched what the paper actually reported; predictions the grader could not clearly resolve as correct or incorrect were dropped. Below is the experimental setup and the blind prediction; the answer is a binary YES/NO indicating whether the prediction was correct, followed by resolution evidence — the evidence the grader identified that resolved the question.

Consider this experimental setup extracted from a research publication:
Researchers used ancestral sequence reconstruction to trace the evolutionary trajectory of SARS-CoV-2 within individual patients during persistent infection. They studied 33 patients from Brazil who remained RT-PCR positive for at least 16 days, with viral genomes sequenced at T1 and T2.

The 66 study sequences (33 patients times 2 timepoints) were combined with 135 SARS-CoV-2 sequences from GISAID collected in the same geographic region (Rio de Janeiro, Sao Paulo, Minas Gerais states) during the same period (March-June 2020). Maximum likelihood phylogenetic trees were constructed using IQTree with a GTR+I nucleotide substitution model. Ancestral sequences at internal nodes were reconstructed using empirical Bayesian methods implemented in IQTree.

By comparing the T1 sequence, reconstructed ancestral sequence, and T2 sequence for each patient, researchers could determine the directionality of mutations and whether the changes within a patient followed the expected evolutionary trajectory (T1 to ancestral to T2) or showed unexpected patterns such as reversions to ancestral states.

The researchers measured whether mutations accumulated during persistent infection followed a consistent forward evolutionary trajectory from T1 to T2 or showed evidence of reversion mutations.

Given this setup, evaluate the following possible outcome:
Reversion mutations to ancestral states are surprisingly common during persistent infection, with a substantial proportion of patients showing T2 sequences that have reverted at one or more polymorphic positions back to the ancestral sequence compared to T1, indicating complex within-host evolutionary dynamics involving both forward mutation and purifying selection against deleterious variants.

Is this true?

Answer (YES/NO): NO